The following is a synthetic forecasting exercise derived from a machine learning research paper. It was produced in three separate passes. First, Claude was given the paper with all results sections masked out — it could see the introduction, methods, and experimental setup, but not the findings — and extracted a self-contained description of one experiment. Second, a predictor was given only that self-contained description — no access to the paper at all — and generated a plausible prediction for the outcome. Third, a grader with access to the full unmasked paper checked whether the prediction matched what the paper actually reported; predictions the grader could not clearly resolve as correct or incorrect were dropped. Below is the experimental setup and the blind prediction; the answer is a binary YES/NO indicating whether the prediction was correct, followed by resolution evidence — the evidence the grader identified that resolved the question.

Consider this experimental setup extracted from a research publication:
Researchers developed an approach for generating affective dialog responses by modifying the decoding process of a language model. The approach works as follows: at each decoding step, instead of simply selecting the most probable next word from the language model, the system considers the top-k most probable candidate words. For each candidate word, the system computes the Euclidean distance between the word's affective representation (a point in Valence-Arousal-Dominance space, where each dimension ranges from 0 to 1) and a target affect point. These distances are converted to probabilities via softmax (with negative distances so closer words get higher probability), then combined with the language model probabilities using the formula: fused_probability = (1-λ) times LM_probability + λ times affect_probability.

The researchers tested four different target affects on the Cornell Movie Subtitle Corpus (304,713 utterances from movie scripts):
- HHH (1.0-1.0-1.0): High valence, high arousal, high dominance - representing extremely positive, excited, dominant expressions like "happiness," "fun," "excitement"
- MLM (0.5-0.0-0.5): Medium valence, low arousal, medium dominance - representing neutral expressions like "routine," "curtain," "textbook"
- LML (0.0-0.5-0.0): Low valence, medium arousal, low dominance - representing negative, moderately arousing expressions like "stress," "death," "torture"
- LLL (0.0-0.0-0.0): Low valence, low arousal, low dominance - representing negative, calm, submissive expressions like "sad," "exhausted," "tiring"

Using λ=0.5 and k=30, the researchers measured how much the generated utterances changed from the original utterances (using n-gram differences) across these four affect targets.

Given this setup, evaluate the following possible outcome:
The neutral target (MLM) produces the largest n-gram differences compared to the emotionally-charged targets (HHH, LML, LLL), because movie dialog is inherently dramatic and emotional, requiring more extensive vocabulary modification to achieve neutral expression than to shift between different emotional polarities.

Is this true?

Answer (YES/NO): NO